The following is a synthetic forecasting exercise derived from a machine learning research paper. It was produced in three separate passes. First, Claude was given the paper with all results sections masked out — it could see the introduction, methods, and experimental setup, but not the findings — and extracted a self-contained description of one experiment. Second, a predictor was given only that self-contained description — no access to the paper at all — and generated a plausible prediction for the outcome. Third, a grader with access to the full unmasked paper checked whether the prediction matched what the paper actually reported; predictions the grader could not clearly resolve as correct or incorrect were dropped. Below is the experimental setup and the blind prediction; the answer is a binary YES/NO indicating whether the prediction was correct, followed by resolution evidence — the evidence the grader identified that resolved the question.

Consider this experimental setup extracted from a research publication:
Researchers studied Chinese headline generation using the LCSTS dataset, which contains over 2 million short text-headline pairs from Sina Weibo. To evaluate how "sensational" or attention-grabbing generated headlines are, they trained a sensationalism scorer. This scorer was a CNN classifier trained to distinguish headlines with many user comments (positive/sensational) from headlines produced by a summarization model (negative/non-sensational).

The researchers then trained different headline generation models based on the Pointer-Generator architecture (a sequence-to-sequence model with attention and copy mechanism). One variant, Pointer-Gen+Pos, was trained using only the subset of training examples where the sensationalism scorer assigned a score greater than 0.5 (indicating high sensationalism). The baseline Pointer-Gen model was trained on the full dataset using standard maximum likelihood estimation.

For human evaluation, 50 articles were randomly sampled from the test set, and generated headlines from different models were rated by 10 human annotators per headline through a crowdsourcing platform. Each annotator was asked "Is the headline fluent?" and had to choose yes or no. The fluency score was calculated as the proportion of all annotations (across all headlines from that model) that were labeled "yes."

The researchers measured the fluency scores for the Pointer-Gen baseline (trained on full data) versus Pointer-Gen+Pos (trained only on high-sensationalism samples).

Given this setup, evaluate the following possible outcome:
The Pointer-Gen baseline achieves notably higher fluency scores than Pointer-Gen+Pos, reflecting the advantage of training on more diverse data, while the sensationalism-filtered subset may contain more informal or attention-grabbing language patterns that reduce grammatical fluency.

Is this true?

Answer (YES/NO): YES